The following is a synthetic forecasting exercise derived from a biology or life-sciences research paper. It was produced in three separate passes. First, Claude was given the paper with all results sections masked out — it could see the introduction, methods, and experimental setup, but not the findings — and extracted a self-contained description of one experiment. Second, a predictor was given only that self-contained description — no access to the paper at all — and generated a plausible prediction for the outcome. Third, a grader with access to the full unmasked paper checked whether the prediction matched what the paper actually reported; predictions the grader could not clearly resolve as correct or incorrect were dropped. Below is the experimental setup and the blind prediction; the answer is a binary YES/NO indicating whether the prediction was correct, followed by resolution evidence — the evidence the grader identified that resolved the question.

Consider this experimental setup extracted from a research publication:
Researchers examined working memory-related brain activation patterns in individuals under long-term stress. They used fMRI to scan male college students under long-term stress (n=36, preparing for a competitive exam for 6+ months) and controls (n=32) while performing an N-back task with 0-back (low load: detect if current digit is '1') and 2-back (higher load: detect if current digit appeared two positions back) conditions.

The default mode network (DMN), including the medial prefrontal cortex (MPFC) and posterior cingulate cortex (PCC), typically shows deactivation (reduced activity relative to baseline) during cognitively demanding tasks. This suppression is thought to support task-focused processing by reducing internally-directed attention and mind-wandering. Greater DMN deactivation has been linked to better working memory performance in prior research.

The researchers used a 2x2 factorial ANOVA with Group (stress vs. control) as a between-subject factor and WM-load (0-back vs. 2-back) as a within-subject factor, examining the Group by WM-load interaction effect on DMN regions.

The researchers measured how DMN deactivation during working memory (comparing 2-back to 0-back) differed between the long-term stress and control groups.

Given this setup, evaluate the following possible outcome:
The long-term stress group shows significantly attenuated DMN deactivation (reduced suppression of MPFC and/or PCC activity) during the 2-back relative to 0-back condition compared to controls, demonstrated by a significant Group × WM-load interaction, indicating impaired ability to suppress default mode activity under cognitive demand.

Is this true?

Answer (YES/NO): YES